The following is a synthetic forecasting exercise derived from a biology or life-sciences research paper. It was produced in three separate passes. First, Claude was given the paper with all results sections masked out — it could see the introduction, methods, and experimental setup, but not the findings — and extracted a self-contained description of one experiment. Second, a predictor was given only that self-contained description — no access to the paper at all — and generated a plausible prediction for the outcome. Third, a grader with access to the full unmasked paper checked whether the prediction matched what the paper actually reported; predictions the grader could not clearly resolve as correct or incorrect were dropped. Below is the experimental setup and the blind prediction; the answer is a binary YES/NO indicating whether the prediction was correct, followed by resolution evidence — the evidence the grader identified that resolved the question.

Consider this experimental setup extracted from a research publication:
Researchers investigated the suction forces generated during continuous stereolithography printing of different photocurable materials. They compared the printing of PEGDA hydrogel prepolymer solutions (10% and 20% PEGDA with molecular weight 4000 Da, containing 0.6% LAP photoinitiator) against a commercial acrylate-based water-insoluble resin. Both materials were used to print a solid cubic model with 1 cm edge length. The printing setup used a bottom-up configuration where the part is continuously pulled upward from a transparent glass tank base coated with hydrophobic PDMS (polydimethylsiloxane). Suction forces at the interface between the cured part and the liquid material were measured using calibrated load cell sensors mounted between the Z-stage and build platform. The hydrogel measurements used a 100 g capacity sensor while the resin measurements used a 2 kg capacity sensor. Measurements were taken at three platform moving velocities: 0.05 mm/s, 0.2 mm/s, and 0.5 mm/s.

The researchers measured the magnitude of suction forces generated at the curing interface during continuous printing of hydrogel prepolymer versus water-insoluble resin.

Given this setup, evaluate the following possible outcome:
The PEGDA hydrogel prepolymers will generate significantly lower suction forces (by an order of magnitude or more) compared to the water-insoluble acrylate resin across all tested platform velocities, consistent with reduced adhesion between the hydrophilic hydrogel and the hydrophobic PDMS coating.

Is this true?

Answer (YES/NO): YES